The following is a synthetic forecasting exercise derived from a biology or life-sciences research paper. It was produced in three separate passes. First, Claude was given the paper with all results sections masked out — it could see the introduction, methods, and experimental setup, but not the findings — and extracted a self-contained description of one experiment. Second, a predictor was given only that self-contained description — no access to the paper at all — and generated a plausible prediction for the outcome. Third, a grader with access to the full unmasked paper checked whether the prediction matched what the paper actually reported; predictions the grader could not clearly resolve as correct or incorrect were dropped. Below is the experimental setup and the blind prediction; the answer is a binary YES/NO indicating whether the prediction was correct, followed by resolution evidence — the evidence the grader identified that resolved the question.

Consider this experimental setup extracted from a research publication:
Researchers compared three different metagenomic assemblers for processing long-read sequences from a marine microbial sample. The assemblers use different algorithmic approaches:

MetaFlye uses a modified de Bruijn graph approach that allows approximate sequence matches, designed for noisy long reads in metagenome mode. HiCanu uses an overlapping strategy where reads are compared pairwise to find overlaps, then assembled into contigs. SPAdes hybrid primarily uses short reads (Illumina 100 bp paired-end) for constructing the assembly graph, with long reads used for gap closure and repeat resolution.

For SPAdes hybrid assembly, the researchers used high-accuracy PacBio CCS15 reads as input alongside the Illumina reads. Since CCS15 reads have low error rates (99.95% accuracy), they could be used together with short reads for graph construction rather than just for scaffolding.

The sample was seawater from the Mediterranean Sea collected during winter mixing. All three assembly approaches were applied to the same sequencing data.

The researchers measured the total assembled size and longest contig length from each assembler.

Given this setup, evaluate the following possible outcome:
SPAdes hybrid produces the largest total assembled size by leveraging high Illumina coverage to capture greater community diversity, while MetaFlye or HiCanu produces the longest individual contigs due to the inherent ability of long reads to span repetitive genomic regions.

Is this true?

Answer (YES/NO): NO